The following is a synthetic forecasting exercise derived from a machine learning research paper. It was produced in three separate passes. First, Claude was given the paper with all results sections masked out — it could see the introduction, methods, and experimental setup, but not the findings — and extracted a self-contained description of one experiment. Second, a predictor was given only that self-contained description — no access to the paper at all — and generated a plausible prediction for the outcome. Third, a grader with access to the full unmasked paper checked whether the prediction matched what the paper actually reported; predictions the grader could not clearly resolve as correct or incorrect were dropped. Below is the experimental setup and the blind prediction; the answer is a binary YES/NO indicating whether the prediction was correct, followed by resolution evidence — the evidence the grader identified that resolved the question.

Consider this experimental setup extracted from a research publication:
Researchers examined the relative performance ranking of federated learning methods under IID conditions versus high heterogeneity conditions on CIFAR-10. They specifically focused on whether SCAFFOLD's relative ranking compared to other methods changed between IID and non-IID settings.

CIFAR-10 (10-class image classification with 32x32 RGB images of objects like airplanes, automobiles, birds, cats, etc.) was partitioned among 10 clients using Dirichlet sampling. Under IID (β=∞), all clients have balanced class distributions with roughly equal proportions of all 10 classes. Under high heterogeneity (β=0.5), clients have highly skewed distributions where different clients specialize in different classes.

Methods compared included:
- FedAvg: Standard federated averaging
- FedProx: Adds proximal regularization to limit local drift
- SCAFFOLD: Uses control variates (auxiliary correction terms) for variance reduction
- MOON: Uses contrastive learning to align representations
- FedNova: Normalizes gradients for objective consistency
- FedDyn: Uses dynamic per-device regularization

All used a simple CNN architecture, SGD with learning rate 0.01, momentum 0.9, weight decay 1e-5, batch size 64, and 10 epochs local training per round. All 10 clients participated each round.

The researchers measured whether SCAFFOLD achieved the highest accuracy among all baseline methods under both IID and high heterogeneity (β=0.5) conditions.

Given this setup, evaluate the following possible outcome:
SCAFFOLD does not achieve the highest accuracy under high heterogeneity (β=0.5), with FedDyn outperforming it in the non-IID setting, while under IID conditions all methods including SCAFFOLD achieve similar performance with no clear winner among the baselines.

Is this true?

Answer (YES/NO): NO